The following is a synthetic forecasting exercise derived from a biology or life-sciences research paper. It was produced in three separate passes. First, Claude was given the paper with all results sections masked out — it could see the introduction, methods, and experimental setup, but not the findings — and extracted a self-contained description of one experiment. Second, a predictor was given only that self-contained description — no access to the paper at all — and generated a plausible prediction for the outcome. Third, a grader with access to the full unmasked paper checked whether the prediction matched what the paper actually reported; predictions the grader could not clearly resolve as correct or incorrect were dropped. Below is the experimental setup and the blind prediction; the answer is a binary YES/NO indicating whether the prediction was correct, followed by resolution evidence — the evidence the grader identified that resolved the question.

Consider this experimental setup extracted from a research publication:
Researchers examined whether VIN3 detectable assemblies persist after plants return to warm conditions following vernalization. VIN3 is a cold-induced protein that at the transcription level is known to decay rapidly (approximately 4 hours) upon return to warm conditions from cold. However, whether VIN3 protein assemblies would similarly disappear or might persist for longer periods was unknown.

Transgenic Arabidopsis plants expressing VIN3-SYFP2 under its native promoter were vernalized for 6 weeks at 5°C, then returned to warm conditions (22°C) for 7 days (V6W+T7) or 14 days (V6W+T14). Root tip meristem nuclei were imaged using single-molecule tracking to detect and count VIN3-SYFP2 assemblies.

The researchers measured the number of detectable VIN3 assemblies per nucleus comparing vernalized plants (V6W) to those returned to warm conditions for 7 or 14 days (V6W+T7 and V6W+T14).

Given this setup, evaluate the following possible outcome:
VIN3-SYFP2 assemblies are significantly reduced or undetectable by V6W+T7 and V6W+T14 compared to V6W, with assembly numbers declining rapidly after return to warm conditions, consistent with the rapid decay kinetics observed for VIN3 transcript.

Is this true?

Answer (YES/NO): NO